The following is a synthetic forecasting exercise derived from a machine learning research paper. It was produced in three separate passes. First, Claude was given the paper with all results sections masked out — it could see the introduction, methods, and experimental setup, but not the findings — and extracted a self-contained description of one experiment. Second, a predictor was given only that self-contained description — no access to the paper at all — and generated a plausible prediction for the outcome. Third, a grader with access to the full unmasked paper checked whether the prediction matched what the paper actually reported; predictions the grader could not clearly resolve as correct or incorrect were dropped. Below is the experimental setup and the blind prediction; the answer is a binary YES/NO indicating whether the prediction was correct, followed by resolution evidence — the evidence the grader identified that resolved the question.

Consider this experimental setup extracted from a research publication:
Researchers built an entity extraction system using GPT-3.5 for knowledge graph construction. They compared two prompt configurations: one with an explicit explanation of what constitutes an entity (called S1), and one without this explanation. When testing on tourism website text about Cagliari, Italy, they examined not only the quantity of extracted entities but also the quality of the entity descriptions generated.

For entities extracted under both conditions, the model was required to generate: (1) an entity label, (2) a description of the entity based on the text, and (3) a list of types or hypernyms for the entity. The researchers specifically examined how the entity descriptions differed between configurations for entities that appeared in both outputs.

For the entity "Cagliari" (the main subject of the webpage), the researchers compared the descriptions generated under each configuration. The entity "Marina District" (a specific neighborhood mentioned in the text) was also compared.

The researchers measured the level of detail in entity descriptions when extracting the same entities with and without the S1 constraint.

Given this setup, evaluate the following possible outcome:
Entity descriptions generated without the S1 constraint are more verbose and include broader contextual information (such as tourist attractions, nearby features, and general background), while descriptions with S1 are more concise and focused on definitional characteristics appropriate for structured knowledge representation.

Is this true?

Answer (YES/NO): NO